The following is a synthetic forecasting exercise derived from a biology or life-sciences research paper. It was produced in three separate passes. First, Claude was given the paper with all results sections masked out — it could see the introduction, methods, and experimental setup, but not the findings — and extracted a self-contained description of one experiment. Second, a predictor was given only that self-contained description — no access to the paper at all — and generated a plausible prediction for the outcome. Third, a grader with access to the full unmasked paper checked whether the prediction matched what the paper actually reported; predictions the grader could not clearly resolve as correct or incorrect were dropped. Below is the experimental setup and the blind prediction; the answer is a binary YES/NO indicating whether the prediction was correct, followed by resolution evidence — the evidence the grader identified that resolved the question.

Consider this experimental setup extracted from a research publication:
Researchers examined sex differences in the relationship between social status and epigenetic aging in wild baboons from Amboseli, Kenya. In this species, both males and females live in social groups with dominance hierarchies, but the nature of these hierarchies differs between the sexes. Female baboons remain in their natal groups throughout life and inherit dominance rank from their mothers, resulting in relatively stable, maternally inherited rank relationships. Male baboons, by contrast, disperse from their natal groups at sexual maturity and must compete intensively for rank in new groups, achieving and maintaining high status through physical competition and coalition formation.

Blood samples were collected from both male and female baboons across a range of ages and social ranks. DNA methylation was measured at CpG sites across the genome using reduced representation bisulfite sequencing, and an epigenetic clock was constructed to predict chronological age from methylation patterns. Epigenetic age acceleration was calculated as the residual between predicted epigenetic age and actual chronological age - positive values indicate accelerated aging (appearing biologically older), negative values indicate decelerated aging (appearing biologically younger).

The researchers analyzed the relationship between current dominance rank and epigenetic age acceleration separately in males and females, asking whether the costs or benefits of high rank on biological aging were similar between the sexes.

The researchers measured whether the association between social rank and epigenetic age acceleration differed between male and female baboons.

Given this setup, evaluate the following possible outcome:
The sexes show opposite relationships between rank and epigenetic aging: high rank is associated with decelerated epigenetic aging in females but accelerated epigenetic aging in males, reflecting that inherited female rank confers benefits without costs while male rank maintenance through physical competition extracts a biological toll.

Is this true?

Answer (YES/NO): NO